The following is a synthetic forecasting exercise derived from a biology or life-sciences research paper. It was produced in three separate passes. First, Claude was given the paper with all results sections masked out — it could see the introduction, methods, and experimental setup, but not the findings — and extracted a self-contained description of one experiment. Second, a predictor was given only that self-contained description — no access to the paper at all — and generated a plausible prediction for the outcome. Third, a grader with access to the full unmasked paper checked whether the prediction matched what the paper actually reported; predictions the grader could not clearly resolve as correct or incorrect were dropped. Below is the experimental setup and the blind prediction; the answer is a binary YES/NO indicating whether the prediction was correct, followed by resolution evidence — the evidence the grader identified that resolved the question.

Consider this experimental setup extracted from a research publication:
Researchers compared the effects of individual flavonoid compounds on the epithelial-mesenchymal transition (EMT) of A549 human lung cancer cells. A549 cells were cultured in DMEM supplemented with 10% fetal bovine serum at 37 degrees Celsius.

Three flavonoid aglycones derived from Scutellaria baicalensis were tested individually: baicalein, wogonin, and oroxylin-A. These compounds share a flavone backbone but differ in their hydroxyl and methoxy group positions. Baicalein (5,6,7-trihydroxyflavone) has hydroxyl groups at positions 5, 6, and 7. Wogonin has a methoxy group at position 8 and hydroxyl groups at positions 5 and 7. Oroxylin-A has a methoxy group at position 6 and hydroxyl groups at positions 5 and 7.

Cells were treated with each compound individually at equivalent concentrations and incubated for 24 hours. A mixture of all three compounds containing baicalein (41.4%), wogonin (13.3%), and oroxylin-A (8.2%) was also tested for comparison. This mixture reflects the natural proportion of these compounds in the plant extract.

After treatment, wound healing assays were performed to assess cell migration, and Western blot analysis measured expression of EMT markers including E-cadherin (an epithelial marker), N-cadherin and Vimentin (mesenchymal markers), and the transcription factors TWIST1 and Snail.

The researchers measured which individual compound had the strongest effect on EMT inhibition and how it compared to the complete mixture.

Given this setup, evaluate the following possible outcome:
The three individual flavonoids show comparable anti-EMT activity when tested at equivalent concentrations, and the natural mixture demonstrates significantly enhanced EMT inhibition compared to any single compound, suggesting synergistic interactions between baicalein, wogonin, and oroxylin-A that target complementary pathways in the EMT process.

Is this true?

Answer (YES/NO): NO